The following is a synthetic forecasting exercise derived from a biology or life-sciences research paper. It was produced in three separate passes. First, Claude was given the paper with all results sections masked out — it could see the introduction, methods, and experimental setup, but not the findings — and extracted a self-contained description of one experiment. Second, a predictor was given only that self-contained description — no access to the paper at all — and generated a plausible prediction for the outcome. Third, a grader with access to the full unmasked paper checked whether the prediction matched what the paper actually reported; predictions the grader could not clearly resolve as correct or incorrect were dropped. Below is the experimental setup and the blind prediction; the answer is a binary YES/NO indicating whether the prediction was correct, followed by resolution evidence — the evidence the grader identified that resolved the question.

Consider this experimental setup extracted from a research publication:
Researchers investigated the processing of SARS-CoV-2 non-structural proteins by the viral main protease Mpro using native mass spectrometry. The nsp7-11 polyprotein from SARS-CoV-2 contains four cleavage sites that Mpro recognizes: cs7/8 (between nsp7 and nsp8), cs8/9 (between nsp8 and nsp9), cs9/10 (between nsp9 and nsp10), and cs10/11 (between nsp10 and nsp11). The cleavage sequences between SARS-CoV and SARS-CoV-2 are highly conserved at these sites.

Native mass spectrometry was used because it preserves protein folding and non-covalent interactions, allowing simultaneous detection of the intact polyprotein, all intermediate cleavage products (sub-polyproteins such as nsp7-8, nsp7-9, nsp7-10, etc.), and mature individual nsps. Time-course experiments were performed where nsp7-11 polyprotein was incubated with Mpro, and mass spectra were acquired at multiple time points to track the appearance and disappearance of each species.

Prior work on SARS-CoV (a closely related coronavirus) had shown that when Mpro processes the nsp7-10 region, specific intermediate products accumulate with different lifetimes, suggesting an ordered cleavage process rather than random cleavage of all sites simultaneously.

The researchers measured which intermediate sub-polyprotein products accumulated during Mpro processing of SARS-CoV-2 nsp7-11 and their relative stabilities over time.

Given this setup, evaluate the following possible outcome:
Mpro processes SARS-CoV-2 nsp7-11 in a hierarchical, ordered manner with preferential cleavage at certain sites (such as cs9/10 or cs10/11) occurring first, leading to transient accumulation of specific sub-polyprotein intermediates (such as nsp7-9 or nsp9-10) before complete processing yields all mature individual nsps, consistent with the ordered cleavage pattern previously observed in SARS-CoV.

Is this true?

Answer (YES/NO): YES